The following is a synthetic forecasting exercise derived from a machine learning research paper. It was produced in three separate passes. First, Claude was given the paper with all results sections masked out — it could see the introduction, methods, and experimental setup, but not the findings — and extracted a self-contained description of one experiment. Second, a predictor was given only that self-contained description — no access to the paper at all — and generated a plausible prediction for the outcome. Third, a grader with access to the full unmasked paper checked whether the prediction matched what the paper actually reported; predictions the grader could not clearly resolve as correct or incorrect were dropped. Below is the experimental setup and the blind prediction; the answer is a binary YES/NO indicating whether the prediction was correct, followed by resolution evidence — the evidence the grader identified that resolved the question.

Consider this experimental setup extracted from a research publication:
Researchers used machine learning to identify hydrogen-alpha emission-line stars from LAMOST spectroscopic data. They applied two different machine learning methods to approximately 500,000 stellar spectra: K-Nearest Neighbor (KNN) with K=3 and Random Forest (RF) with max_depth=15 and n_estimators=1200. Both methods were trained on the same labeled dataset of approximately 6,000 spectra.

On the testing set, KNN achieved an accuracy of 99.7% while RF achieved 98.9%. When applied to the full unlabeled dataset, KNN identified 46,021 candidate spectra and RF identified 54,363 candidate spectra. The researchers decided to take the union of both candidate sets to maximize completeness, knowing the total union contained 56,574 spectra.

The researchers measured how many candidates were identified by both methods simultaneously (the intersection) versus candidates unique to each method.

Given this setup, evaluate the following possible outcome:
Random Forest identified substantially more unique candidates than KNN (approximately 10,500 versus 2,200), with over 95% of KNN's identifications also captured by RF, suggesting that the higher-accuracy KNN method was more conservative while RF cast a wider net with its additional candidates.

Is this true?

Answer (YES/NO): YES